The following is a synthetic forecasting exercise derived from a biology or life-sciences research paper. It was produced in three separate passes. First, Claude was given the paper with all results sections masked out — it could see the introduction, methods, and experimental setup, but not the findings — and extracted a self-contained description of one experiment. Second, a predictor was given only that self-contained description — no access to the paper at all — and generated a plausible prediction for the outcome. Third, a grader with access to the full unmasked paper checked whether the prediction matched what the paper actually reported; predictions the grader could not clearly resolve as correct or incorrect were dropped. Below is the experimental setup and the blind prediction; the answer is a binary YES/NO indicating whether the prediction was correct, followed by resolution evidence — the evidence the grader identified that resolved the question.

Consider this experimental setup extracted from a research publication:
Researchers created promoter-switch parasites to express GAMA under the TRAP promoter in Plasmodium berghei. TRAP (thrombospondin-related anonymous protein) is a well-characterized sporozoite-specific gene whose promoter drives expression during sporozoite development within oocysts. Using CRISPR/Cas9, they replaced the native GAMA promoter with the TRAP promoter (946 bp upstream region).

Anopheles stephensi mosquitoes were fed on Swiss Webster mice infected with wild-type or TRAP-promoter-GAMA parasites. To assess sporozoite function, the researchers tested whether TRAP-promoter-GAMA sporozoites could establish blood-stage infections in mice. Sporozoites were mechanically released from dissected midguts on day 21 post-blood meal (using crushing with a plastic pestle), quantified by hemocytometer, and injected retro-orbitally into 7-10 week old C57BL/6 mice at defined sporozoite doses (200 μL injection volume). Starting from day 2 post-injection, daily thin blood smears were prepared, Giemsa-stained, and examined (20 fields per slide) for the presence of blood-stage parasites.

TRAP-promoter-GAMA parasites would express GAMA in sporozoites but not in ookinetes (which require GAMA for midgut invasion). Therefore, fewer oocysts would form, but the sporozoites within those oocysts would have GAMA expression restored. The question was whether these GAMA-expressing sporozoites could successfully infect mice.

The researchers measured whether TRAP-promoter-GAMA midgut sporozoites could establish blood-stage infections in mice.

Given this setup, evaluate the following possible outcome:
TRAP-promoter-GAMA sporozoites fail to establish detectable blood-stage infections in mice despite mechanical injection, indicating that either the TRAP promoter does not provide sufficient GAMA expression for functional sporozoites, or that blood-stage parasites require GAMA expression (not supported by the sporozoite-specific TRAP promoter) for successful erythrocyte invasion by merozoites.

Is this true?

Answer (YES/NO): NO